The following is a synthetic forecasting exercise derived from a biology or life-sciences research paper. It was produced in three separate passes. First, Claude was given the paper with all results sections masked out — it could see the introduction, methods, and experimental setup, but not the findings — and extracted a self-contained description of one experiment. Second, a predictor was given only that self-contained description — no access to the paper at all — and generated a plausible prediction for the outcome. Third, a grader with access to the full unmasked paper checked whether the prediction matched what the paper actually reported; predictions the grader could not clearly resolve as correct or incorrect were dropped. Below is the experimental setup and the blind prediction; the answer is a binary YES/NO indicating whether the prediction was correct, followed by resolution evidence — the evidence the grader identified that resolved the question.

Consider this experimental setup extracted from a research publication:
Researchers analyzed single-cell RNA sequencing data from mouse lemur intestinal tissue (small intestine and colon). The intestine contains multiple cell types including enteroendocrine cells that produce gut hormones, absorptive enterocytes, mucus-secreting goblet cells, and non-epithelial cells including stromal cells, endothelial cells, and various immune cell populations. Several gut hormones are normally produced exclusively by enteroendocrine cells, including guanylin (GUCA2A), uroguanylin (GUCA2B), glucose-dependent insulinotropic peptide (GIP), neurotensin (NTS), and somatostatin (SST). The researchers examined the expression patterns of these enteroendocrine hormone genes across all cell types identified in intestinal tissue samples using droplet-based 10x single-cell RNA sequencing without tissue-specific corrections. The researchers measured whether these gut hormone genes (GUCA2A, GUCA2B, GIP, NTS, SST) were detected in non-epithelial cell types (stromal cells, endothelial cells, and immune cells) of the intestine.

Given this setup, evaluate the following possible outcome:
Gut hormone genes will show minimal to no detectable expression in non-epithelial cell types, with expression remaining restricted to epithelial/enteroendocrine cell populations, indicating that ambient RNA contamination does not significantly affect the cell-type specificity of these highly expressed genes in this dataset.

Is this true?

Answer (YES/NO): NO